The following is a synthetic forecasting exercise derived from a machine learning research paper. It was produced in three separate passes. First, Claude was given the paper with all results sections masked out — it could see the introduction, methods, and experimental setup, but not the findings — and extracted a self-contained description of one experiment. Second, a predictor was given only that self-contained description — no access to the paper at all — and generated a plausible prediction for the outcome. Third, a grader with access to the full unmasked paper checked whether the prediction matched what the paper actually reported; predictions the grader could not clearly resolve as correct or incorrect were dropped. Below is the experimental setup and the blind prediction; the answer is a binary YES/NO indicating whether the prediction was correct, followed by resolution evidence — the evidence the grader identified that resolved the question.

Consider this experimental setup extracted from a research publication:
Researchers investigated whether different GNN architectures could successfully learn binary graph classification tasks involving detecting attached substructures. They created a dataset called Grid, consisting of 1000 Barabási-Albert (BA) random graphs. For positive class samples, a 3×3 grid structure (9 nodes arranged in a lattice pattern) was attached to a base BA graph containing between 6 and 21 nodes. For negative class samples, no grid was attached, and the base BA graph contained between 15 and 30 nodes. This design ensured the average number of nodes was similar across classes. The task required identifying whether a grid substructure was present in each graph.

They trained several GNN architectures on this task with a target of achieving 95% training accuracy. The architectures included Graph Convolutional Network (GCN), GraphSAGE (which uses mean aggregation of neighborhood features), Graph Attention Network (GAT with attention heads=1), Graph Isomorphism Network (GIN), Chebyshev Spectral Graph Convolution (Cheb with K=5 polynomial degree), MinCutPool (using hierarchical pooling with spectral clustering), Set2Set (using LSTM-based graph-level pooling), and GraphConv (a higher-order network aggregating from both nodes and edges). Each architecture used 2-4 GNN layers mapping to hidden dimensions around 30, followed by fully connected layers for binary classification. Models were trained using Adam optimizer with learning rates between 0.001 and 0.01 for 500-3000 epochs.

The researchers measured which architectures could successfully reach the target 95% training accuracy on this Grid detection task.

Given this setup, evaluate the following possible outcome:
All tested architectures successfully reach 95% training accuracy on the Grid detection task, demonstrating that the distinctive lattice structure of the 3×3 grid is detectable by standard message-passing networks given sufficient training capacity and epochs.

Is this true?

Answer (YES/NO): NO